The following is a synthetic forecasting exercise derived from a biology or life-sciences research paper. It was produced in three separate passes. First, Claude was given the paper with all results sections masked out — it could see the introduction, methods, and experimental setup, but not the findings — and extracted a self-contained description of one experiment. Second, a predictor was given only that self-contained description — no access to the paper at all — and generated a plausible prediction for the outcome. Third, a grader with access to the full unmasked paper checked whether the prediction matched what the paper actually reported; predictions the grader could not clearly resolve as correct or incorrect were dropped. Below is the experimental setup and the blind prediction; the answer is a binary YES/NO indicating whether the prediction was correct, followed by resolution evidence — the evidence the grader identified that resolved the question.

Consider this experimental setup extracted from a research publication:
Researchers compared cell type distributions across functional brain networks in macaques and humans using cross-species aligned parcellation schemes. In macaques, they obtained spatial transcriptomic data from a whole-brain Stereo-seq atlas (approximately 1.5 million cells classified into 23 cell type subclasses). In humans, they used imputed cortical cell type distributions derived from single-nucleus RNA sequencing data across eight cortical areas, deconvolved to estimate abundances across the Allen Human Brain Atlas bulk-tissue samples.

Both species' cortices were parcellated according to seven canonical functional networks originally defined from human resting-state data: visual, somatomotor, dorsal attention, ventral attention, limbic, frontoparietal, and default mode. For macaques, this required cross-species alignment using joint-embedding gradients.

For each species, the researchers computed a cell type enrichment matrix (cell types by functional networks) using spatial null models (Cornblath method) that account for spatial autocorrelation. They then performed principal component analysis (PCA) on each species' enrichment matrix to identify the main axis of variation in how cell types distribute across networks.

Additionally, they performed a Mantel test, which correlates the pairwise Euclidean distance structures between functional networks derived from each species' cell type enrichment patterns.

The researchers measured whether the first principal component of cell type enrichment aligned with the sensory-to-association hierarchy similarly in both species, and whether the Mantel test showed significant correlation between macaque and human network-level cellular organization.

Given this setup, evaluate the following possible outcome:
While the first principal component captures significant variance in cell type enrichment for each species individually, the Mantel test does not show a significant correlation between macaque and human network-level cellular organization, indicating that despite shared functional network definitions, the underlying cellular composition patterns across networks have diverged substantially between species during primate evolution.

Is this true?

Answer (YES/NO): NO